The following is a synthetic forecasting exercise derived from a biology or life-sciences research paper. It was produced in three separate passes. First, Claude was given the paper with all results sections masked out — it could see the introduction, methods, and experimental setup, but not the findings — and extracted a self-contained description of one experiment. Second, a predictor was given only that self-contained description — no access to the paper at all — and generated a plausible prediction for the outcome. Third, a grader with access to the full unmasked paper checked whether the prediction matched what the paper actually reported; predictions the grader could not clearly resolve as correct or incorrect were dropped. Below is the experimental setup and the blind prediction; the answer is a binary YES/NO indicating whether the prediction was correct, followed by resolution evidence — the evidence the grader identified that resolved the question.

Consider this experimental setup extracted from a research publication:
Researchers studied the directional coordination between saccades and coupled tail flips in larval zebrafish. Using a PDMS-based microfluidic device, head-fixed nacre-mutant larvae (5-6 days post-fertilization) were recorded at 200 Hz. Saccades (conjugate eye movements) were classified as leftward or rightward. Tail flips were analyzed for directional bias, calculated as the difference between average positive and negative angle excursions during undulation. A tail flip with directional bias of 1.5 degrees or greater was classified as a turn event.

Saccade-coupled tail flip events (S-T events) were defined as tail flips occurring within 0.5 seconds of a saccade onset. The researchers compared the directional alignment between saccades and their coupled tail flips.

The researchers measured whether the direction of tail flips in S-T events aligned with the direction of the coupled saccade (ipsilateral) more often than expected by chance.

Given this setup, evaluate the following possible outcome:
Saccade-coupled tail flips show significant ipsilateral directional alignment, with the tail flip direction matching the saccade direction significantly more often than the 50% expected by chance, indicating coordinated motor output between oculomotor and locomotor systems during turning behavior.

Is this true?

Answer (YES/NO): YES